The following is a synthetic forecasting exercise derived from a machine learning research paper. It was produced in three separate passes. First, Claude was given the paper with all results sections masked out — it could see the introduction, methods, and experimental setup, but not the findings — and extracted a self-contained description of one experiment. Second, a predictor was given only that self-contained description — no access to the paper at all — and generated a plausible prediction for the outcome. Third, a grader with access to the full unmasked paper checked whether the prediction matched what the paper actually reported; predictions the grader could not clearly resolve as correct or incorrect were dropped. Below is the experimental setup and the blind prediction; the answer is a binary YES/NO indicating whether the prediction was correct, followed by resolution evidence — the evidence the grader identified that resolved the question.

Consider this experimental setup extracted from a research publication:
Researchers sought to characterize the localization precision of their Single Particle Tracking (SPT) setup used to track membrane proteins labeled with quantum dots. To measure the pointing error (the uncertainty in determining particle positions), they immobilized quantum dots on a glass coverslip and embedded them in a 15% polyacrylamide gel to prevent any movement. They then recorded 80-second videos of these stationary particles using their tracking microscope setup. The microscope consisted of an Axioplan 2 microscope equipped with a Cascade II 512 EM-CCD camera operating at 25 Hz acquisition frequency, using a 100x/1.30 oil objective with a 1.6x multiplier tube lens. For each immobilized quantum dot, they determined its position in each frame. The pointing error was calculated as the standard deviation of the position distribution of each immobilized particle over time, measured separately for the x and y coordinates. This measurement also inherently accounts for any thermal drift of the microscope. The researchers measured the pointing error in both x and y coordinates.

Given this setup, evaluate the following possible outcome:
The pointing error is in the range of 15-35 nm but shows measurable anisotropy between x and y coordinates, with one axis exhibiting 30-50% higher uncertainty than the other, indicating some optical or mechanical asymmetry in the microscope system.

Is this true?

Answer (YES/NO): NO